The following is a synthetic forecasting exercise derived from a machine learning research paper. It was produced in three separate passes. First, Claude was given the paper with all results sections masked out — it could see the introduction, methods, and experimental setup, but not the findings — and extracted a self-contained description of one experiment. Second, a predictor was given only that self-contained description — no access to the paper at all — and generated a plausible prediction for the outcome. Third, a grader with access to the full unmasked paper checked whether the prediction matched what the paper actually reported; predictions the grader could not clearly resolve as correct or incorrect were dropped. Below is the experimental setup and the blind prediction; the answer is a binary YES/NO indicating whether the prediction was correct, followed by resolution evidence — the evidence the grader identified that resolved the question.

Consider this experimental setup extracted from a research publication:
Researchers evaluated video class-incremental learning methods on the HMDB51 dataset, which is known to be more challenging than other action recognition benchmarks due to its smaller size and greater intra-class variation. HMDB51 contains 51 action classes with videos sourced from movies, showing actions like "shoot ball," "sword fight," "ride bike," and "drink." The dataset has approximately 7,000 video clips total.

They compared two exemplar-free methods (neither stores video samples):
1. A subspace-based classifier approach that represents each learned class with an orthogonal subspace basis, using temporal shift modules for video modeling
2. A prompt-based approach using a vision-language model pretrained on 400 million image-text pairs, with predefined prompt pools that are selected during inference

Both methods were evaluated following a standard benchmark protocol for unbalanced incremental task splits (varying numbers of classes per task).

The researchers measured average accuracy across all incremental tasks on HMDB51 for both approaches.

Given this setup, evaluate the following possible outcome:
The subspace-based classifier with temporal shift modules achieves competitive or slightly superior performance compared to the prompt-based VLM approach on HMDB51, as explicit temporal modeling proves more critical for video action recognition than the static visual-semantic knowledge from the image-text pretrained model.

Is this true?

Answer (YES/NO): NO